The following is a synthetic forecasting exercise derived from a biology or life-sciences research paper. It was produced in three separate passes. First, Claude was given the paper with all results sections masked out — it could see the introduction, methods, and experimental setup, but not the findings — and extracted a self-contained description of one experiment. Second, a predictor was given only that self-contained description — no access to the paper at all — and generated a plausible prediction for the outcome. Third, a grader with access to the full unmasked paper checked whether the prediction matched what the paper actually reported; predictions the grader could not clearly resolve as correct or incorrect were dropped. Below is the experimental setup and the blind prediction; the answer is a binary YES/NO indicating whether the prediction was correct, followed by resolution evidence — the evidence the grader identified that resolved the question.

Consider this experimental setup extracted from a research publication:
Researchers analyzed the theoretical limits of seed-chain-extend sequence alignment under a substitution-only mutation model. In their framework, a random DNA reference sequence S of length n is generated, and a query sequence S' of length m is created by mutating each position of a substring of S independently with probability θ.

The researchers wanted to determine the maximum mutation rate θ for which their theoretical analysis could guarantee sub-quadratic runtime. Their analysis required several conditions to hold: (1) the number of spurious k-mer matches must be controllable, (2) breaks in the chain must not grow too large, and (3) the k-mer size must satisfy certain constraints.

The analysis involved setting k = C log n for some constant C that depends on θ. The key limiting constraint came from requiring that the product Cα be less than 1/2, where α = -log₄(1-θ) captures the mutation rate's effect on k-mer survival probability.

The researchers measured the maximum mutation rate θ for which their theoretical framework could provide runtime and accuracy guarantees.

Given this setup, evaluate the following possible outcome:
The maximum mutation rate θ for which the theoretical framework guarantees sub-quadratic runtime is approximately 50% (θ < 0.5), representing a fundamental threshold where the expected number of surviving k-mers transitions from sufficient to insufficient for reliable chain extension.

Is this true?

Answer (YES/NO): NO